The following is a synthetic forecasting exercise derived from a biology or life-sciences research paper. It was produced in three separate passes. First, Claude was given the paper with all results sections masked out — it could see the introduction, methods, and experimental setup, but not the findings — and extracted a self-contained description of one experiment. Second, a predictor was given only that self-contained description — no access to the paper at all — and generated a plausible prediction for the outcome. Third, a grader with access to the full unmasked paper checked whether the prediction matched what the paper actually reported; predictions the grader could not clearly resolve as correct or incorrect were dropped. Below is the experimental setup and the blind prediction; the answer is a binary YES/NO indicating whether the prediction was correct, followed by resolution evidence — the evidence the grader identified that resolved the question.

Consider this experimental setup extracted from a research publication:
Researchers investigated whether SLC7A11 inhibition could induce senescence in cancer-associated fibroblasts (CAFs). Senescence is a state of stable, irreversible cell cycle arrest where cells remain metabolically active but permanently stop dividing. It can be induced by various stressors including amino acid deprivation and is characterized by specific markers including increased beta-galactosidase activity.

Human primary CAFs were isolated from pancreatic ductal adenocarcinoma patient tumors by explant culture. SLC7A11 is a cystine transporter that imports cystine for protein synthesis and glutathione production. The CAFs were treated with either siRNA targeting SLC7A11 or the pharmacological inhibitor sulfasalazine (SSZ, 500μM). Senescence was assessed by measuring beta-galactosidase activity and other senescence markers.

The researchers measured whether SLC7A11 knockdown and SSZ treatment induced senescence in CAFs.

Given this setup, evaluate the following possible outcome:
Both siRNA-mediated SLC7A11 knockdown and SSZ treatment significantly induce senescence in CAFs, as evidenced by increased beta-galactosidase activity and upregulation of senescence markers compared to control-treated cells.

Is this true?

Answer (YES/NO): YES